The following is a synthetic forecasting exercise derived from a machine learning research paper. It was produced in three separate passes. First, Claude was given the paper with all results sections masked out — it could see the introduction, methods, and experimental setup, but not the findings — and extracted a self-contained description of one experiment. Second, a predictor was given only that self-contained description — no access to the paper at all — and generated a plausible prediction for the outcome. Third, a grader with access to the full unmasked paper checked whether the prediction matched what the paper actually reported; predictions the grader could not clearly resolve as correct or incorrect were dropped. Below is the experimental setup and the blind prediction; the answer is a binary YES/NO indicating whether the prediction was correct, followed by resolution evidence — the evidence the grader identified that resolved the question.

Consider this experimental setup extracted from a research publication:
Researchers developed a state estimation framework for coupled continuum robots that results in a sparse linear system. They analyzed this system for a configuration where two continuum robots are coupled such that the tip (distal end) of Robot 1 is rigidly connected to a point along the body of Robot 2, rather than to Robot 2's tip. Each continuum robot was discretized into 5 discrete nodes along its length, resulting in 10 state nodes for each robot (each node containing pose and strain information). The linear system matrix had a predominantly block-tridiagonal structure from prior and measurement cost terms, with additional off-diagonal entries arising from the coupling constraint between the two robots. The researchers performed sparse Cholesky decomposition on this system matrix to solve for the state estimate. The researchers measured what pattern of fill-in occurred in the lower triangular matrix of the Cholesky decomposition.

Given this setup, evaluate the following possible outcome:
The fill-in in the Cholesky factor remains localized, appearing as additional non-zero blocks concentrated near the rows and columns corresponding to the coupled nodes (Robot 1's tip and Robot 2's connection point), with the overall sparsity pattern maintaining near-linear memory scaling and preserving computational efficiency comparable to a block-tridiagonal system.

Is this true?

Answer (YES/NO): YES